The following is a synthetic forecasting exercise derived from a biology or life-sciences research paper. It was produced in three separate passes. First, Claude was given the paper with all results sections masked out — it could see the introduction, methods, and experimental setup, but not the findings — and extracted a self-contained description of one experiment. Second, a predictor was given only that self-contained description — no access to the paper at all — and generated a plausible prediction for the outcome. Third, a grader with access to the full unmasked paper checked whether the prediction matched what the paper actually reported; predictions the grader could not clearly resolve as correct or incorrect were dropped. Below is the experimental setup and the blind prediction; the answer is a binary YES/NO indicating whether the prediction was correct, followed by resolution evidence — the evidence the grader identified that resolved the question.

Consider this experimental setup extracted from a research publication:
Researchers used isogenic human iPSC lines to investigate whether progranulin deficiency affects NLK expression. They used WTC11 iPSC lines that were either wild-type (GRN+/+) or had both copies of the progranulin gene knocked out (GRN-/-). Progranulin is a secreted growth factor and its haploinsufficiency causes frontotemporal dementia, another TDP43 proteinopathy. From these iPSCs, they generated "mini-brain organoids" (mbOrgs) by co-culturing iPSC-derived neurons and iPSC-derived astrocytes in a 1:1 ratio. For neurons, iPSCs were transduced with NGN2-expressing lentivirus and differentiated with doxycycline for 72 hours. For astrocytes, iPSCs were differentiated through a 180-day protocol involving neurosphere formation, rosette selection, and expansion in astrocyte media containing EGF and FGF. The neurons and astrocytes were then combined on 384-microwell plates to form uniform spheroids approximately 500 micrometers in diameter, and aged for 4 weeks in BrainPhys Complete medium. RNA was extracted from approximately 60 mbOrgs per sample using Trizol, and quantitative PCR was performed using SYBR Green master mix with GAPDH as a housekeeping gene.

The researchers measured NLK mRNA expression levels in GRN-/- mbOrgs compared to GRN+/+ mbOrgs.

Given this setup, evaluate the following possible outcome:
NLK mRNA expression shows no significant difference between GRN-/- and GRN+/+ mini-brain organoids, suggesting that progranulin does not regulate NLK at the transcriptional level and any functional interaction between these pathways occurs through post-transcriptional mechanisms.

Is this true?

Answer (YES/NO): NO